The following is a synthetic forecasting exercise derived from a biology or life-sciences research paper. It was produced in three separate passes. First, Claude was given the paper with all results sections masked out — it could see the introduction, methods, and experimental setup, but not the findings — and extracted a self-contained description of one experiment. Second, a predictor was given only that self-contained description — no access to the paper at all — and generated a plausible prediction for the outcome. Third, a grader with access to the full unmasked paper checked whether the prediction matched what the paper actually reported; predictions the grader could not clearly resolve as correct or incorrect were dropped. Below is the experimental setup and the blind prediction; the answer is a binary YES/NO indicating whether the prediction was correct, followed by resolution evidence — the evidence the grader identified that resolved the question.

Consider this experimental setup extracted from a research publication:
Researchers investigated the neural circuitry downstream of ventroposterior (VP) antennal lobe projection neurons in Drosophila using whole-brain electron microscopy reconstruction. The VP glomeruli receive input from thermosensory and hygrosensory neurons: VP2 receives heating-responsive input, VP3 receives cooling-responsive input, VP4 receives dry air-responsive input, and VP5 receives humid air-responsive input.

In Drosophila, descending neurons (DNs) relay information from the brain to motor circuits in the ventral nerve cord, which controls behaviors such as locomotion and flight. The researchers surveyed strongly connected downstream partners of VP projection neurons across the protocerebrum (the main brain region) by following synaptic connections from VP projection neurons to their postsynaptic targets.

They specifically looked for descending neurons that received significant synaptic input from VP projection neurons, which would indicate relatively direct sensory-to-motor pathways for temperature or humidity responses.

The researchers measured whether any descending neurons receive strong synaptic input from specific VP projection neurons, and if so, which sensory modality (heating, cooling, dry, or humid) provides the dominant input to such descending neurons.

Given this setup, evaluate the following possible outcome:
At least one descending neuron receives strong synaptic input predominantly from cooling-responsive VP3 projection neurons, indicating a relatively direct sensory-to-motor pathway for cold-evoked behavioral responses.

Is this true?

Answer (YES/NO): NO